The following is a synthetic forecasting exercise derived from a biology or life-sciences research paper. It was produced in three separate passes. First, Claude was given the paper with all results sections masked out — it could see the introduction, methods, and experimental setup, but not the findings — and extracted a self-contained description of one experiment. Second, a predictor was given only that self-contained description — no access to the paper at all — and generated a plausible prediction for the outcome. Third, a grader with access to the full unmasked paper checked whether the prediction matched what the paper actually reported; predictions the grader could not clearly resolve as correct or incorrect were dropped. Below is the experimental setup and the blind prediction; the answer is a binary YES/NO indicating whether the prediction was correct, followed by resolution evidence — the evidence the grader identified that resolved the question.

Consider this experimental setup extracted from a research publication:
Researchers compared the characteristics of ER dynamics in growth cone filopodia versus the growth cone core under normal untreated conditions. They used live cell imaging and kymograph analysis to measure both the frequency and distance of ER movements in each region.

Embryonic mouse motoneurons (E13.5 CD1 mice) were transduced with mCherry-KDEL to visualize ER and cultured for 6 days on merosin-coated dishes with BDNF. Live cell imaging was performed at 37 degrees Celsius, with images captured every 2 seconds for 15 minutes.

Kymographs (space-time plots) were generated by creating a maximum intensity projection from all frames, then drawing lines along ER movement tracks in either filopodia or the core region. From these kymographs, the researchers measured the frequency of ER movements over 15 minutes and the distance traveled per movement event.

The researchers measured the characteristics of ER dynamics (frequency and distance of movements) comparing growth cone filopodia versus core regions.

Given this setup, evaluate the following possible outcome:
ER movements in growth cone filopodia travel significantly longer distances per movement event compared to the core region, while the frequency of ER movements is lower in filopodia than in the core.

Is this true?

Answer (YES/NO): NO